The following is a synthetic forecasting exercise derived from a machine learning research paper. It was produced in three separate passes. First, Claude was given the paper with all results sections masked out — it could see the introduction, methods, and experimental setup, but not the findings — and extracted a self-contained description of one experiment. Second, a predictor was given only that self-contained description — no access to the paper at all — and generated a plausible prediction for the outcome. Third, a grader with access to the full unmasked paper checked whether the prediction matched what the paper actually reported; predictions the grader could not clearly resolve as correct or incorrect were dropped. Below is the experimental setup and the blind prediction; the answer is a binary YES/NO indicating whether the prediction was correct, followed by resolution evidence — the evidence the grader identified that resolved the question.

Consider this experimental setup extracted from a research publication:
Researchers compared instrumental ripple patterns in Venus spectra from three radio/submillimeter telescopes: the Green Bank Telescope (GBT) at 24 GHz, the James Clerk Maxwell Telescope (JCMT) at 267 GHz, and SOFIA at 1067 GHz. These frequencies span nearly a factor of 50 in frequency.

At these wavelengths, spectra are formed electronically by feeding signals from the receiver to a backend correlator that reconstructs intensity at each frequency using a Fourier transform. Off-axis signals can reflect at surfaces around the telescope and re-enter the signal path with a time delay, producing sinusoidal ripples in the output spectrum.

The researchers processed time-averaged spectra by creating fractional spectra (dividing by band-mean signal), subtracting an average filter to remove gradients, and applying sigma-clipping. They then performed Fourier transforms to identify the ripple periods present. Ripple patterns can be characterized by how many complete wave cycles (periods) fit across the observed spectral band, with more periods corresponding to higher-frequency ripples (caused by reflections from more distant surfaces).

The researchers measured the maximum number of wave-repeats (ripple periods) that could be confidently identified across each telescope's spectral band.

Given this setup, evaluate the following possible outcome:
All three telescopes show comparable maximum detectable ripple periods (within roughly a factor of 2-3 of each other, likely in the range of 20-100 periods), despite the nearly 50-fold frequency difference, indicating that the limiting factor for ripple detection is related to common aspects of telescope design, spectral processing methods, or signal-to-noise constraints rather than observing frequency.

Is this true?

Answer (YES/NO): NO